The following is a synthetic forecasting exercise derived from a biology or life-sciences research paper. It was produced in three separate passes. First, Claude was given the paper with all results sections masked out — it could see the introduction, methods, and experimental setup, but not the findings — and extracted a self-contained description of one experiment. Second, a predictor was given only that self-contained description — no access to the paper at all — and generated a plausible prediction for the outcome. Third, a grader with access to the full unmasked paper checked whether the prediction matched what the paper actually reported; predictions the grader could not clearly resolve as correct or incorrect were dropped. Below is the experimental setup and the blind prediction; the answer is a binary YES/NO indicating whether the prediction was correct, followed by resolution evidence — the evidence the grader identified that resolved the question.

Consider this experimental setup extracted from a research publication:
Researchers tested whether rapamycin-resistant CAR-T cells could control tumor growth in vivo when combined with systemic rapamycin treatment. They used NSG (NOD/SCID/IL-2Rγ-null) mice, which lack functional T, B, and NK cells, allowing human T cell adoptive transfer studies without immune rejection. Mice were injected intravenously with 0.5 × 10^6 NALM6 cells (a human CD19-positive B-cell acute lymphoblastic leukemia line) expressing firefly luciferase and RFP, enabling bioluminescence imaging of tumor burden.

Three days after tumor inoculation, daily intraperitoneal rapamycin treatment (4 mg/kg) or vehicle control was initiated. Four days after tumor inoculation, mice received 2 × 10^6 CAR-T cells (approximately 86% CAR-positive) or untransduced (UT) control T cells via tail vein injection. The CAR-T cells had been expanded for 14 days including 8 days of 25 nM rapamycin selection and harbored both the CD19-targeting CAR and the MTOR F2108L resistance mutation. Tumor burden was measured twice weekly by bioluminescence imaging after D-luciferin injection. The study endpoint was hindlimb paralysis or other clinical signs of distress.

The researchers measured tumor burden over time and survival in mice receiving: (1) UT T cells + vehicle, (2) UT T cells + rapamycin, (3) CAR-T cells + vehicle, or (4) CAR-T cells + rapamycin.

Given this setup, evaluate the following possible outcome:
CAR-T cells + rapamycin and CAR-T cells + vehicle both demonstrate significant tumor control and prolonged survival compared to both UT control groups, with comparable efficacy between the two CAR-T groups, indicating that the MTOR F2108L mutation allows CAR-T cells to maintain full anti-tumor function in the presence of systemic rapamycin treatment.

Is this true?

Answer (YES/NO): NO